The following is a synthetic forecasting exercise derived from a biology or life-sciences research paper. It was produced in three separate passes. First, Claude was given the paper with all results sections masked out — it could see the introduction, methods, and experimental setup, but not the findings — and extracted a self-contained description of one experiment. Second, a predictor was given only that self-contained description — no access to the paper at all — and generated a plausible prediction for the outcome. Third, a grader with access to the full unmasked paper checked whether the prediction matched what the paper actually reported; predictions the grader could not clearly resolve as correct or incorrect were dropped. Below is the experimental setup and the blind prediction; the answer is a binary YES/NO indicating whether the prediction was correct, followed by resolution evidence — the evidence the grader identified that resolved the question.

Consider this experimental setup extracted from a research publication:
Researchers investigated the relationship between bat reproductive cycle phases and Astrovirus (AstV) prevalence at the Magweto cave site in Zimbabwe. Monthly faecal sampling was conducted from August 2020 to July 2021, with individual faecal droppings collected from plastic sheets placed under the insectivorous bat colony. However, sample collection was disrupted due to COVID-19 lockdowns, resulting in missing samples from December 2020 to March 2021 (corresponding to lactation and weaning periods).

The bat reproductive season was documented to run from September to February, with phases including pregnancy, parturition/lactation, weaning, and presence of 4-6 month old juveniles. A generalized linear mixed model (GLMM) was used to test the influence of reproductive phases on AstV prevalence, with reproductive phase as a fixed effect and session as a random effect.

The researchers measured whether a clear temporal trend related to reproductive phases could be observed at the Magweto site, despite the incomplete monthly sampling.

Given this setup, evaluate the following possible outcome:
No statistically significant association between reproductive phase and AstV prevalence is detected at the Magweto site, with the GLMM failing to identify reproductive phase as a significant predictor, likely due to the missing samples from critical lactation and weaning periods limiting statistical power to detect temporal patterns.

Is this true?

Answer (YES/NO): YES